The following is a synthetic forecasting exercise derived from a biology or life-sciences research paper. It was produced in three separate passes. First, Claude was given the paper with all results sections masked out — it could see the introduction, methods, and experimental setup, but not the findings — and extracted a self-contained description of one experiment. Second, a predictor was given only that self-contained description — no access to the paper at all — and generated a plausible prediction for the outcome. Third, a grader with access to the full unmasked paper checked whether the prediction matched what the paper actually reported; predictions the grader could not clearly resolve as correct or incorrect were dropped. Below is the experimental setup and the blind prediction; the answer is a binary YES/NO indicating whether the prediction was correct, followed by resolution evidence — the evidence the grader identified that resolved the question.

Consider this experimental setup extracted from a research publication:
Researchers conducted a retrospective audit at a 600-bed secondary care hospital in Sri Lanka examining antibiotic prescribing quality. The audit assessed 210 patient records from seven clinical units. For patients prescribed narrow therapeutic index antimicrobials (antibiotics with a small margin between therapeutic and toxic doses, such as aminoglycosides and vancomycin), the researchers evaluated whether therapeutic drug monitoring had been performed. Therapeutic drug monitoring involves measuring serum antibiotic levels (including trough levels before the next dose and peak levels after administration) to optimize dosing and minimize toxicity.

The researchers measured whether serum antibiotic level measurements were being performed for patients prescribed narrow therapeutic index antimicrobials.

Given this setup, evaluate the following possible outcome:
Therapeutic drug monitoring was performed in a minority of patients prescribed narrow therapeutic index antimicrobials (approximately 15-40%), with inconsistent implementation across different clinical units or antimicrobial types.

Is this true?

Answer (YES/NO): NO